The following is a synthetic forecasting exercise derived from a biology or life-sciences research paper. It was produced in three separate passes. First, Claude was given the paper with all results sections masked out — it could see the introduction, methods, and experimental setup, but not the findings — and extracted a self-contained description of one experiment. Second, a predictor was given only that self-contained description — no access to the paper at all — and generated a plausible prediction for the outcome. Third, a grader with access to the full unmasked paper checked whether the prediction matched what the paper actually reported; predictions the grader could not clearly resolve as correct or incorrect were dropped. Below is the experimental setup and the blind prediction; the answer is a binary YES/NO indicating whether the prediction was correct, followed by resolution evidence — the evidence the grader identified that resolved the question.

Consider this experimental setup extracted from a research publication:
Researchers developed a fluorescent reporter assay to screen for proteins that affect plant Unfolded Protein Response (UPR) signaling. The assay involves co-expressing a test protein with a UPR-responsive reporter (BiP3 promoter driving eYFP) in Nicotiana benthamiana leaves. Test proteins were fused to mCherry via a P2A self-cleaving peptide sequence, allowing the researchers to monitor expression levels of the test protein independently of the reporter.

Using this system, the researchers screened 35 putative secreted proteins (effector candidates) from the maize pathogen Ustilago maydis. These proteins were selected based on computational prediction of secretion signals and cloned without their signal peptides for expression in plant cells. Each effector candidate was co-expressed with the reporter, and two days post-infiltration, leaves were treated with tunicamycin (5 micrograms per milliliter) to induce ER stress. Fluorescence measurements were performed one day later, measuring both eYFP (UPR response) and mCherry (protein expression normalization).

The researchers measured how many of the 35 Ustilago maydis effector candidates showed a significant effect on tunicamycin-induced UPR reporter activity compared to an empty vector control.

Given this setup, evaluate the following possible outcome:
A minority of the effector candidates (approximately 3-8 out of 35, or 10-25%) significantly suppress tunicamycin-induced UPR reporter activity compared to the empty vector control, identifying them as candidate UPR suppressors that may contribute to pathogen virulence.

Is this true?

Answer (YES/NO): YES